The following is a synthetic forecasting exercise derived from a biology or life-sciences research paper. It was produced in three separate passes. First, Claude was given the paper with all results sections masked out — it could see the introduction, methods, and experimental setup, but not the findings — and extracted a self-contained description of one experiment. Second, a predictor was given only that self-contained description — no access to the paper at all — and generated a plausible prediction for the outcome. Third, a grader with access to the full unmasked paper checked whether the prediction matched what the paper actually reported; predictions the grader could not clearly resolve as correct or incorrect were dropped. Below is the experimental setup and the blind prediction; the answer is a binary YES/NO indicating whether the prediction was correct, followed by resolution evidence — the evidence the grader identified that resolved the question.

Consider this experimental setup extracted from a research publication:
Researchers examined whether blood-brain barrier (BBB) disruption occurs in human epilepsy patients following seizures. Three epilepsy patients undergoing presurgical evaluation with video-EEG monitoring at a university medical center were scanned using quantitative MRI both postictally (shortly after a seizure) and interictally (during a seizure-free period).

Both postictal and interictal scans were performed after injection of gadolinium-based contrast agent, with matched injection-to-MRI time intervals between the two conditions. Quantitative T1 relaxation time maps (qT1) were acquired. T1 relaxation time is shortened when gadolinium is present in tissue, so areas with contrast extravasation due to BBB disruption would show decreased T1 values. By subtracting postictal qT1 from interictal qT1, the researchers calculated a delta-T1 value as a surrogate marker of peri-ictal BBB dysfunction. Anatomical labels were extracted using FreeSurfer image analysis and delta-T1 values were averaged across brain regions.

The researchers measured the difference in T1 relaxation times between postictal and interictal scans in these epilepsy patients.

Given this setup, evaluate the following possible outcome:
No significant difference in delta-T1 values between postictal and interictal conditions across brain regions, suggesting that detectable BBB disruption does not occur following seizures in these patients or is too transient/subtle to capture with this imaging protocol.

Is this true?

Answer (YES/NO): NO